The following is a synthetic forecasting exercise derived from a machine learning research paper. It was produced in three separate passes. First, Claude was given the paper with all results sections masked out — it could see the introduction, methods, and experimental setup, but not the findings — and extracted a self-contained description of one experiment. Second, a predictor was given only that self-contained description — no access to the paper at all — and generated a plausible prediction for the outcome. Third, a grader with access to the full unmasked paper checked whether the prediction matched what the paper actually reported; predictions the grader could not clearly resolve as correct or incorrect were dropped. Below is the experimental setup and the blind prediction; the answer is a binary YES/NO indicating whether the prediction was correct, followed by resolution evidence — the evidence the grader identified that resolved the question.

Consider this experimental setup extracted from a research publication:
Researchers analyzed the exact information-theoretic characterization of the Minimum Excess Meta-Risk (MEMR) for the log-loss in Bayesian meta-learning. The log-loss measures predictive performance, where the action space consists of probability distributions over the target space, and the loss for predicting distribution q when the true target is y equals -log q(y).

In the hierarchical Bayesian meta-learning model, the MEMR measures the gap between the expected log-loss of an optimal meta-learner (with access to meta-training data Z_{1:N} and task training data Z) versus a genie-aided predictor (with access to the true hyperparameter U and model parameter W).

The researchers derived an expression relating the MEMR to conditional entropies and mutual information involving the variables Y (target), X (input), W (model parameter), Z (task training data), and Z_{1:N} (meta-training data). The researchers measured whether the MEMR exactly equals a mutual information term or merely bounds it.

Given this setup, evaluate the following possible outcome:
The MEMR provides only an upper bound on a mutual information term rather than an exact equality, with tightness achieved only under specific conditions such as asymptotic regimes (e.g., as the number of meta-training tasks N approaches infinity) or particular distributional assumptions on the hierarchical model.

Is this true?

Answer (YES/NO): NO